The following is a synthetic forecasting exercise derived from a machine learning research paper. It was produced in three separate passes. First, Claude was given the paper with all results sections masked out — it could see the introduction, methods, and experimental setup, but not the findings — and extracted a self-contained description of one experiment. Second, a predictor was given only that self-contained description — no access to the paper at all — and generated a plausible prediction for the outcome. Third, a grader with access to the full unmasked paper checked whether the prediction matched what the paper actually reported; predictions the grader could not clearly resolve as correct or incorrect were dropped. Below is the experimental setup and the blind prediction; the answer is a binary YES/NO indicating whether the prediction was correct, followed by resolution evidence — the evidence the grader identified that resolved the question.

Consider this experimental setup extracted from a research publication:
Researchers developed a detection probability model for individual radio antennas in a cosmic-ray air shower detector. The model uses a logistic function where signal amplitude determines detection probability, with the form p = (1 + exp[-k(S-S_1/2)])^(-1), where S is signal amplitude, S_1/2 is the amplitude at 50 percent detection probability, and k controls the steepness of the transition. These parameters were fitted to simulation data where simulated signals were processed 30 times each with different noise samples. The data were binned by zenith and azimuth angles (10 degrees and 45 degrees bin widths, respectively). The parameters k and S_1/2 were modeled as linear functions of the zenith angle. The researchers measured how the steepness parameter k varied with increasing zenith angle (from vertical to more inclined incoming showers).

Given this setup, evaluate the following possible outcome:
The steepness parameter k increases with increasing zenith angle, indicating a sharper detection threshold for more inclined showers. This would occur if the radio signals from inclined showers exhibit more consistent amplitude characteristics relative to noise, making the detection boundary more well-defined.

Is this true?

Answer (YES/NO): NO